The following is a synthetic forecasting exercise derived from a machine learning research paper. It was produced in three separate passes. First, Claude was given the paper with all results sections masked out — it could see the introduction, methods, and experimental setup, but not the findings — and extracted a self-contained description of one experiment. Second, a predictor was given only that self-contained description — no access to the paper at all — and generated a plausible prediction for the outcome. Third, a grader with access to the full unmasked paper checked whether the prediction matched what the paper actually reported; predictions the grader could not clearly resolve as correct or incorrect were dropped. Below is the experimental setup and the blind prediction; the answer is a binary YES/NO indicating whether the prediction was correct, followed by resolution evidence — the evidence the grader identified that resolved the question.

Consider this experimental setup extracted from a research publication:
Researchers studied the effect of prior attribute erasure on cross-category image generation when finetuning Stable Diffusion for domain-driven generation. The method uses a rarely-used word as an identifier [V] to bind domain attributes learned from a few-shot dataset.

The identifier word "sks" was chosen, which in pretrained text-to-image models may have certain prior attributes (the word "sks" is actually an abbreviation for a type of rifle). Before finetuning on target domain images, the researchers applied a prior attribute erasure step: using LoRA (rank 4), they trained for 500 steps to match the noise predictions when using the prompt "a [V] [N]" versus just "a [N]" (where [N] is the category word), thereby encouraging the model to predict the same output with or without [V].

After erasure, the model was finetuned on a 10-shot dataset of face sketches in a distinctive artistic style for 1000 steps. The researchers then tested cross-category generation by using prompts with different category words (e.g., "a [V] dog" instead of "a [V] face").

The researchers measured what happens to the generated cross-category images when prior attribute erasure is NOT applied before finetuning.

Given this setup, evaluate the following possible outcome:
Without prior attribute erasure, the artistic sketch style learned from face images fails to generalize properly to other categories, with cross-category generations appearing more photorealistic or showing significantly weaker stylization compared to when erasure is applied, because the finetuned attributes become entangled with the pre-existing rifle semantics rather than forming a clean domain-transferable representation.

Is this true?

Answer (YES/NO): NO